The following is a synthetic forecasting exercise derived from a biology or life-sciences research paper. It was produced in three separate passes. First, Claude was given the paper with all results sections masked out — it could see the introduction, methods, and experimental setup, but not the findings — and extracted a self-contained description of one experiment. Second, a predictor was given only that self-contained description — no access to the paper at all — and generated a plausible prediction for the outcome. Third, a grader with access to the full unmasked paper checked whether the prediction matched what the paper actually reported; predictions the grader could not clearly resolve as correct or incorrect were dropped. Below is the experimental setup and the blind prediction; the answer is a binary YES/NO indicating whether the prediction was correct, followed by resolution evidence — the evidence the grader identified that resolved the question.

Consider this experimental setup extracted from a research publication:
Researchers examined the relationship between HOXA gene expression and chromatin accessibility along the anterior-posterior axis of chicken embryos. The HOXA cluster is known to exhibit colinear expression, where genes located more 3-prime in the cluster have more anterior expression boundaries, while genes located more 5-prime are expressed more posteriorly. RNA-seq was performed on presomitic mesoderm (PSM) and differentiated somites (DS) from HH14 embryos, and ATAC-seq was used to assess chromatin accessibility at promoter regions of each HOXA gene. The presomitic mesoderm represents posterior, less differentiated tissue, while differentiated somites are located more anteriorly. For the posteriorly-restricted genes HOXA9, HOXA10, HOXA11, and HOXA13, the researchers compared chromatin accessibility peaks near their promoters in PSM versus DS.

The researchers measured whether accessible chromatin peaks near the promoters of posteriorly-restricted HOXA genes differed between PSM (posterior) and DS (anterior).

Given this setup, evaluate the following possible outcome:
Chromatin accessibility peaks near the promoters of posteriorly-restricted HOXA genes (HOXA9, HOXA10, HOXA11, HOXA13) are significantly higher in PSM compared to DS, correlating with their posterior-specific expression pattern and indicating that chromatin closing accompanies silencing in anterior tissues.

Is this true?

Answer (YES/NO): YES